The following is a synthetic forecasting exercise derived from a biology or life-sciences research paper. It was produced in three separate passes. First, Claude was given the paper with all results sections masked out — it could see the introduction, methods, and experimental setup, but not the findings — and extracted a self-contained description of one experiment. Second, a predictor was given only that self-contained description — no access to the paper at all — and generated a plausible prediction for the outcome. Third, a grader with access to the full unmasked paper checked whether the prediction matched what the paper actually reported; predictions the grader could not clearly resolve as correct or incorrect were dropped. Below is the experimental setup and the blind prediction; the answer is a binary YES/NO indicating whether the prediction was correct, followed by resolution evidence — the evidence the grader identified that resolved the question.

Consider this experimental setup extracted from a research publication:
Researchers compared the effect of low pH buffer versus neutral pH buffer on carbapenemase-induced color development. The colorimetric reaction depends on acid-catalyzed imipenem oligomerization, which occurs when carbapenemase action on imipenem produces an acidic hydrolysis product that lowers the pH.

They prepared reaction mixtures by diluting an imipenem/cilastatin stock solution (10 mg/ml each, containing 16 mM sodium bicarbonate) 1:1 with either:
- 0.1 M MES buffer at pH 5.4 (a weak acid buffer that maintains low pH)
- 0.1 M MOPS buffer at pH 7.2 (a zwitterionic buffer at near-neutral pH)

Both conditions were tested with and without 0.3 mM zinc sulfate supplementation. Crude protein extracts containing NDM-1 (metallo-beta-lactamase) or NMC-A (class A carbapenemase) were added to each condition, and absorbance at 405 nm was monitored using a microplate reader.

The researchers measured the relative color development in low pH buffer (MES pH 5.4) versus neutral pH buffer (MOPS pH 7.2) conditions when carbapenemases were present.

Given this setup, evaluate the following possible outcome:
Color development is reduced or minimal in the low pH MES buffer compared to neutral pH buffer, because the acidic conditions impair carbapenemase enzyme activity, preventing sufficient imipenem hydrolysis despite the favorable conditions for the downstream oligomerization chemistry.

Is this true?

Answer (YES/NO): NO